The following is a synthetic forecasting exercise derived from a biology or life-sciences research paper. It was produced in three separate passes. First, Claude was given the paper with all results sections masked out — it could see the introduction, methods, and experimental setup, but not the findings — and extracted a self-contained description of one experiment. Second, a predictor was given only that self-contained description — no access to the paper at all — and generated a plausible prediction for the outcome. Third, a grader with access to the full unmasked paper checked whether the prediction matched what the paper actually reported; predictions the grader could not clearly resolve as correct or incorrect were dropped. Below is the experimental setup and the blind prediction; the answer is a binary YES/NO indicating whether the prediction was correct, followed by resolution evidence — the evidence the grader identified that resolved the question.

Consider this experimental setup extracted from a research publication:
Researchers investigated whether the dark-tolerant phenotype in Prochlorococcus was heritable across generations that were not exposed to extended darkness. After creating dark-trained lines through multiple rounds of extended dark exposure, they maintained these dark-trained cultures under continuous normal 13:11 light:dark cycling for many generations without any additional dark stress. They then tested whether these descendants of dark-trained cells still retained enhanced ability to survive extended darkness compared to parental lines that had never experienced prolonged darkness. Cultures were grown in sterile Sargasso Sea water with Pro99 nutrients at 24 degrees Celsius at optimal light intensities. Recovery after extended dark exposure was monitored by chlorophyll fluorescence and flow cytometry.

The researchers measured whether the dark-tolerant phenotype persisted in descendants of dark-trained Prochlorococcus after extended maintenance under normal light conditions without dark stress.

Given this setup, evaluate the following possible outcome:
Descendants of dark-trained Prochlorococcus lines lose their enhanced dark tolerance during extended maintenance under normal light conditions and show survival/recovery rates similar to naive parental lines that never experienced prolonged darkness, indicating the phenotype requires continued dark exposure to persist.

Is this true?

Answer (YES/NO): NO